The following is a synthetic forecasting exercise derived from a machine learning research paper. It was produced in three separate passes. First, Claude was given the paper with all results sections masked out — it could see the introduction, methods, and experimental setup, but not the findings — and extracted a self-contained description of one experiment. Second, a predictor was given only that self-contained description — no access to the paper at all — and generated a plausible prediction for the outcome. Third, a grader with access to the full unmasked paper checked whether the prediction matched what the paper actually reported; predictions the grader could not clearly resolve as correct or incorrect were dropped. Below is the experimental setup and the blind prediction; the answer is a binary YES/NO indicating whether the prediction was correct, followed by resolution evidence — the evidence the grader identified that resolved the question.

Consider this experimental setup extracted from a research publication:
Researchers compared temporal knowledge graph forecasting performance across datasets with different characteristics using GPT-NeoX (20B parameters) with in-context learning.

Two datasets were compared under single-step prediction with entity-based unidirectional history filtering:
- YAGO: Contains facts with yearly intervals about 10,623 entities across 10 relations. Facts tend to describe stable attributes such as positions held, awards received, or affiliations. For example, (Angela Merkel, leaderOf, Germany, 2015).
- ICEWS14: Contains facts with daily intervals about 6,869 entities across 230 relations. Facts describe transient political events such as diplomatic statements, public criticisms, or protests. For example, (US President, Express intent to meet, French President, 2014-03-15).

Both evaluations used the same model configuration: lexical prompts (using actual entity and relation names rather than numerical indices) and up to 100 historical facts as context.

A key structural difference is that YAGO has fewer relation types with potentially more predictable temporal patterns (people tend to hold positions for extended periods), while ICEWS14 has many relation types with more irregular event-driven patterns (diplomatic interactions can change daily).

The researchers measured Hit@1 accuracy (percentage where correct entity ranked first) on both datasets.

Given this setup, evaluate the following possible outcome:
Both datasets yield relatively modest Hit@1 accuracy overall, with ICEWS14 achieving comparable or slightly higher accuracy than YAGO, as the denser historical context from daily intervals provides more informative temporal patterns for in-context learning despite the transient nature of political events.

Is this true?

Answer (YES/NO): NO